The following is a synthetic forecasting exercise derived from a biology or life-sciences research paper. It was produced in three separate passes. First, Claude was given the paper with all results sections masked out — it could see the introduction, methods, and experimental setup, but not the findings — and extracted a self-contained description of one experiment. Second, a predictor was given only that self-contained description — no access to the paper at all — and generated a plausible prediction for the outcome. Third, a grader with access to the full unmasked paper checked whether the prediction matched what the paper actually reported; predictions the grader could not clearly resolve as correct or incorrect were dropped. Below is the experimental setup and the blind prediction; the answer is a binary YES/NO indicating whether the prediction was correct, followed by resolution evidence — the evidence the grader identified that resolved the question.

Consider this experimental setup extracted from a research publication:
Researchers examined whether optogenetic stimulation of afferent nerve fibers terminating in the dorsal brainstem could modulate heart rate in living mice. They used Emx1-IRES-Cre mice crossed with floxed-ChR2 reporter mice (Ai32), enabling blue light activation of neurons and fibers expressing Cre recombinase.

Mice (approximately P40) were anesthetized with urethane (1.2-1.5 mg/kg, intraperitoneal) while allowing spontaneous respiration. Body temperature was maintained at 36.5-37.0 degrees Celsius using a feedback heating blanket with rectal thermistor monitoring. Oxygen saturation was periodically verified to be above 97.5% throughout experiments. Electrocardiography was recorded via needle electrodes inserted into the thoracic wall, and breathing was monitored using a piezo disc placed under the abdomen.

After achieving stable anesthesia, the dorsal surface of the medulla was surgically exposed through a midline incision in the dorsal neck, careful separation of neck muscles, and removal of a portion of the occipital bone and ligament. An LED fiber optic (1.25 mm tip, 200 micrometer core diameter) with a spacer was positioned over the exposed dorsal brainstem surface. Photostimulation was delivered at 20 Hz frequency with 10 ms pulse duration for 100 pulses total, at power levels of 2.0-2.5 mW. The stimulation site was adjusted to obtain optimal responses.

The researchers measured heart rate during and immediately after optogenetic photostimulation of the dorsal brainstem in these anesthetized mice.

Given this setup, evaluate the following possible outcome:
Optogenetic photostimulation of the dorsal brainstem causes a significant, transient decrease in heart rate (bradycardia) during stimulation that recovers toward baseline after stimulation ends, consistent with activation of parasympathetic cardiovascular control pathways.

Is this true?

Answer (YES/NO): YES